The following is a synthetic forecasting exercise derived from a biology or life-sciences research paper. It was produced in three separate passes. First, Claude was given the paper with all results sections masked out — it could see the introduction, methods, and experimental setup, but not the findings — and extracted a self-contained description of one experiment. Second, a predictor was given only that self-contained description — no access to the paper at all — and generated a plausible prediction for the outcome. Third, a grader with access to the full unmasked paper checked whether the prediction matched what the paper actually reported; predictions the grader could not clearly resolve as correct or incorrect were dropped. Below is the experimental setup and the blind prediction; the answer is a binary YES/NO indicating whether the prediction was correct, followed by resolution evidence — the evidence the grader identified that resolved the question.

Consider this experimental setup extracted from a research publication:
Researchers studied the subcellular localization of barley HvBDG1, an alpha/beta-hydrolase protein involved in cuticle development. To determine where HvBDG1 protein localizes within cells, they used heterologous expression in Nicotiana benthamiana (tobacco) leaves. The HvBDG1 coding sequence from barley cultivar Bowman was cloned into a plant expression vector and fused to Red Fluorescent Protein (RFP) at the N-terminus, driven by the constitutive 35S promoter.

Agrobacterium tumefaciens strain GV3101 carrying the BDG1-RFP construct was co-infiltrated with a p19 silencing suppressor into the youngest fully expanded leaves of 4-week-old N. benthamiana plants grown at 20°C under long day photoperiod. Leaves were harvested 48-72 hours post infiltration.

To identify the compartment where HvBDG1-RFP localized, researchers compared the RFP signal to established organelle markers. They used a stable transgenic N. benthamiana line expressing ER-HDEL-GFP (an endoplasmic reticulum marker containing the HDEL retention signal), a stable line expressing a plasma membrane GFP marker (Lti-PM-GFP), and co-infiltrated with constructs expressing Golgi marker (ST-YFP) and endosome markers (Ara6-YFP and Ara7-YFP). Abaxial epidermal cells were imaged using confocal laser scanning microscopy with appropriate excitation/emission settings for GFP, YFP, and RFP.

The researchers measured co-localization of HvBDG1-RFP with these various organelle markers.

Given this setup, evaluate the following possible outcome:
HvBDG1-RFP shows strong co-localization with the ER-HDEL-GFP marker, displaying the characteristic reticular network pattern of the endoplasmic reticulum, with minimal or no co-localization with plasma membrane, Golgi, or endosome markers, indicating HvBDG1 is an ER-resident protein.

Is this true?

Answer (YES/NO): NO